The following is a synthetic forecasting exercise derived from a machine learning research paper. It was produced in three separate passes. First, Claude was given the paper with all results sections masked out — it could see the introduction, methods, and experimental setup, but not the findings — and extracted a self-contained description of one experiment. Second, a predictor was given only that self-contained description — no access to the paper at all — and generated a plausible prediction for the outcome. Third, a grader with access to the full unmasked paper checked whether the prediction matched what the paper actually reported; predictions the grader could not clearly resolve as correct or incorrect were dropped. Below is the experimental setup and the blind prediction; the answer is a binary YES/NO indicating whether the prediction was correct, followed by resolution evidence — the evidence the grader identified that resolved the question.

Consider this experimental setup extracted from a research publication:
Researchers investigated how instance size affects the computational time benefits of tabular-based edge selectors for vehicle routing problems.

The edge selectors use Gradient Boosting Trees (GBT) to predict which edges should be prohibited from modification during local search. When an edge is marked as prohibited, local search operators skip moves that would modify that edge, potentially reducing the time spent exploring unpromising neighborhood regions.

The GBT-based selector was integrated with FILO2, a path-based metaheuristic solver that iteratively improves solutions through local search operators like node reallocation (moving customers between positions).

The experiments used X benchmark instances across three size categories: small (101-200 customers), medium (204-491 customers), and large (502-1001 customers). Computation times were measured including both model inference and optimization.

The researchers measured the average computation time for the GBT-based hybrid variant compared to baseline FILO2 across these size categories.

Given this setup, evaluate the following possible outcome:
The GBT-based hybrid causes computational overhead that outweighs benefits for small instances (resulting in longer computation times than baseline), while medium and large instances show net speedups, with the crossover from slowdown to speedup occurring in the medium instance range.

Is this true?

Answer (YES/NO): NO